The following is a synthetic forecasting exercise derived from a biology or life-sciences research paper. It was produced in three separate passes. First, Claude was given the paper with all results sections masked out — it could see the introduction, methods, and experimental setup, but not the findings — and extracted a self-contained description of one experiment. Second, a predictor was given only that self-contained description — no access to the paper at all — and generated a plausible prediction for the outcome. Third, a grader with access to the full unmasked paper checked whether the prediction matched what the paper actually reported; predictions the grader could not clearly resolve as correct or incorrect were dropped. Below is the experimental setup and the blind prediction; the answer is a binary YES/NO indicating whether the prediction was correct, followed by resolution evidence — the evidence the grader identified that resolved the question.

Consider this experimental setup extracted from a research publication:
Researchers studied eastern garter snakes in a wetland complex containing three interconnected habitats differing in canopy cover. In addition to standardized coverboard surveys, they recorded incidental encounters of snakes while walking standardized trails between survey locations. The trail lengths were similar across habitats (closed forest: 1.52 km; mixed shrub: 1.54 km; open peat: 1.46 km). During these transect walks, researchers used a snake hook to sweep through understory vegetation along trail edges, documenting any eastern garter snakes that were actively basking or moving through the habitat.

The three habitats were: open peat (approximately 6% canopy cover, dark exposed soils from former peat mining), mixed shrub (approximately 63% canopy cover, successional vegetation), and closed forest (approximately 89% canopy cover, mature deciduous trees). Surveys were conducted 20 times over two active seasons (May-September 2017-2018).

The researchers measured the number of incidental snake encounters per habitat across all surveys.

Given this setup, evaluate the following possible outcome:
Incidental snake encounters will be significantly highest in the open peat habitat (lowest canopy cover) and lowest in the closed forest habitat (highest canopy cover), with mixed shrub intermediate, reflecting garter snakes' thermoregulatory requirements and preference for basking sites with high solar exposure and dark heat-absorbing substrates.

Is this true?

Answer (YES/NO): NO